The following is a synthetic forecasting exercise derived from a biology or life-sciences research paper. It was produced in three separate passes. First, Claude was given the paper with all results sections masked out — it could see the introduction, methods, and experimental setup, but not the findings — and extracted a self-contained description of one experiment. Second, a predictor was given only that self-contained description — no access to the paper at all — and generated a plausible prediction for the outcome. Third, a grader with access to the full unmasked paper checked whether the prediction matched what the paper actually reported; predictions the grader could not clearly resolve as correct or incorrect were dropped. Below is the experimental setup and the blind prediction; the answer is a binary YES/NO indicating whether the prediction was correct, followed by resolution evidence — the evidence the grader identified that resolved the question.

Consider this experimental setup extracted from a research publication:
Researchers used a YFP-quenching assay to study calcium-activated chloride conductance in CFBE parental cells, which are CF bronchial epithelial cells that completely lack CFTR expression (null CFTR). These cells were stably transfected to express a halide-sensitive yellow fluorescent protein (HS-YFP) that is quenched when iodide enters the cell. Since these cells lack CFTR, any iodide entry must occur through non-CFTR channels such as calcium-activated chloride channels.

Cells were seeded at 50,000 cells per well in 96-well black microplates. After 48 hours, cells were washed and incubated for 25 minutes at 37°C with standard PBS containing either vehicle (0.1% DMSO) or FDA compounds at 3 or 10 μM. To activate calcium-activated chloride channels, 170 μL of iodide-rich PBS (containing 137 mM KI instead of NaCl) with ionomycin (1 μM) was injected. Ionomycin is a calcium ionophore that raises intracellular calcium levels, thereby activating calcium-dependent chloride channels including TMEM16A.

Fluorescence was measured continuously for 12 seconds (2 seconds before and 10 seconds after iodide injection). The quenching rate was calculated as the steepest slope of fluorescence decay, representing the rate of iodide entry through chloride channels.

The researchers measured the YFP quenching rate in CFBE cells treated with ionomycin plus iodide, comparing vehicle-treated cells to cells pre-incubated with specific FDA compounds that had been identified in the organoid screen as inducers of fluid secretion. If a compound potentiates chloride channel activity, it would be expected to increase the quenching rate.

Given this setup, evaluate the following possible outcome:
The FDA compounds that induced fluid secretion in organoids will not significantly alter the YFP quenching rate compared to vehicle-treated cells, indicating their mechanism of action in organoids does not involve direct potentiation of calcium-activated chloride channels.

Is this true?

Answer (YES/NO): YES